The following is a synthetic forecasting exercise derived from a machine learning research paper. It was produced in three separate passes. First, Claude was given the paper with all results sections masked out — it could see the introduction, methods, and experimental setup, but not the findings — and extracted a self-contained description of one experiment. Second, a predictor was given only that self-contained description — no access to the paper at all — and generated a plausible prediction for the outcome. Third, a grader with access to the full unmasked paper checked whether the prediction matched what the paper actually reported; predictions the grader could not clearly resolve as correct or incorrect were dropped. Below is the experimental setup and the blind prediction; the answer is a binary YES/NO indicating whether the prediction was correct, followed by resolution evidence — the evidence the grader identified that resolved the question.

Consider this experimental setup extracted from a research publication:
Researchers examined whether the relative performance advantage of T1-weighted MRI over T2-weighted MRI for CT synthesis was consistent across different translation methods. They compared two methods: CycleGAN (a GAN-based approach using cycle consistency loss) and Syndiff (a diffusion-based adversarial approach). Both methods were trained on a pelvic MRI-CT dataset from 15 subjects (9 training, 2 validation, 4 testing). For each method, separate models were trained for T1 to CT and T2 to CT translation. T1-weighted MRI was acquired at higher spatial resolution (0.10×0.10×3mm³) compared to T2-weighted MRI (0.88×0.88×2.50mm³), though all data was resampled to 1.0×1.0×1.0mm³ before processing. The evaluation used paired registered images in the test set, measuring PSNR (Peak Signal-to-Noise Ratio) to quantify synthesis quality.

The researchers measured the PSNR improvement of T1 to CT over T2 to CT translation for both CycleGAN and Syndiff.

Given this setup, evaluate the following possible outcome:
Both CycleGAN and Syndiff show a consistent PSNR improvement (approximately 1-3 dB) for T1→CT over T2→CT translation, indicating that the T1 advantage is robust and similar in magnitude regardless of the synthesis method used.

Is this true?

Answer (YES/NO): YES